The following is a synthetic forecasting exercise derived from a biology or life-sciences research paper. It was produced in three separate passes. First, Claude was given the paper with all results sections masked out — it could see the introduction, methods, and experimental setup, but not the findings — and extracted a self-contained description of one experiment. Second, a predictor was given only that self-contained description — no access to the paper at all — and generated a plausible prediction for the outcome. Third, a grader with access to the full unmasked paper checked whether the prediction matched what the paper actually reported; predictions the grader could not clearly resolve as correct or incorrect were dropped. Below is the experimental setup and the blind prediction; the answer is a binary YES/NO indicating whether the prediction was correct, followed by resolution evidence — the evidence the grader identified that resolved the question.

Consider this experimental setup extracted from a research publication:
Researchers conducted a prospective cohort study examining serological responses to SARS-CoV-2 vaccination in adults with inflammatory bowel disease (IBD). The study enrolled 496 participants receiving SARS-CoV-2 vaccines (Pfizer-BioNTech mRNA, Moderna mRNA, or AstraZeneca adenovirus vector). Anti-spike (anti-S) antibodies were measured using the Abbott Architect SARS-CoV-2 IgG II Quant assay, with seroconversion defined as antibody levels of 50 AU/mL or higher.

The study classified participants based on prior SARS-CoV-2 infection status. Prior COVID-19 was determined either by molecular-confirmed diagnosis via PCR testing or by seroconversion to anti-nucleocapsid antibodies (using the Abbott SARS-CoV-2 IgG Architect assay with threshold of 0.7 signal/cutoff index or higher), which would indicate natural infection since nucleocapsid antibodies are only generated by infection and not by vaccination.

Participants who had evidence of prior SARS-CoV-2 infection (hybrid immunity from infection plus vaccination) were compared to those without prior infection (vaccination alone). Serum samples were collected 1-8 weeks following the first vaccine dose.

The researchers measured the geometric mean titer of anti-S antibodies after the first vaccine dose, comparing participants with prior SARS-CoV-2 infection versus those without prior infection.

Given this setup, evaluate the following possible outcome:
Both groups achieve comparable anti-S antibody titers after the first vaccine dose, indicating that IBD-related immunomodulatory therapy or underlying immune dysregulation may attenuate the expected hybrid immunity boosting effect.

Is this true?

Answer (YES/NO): NO